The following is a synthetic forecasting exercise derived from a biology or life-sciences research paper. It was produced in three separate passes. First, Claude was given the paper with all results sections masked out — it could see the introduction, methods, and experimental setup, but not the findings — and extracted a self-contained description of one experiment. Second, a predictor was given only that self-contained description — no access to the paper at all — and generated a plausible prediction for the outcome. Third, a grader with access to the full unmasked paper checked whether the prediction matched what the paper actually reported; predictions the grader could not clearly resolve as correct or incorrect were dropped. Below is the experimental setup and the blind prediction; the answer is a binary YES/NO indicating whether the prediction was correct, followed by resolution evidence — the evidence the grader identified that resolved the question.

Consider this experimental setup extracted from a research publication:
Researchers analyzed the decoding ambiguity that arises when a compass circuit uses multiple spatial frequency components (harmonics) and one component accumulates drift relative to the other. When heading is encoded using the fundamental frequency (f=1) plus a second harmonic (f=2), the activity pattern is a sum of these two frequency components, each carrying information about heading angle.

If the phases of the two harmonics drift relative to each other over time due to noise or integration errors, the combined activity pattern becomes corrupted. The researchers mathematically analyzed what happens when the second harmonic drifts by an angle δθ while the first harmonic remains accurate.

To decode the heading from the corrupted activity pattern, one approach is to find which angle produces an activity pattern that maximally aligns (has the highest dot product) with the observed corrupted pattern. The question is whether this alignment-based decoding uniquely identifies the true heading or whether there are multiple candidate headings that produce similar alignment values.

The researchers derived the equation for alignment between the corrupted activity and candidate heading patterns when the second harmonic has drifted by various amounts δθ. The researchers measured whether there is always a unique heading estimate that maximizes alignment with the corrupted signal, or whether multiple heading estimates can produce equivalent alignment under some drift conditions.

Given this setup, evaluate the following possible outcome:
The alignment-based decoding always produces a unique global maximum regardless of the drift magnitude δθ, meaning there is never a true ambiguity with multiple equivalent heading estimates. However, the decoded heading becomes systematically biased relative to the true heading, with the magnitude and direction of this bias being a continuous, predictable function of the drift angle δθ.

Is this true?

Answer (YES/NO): NO